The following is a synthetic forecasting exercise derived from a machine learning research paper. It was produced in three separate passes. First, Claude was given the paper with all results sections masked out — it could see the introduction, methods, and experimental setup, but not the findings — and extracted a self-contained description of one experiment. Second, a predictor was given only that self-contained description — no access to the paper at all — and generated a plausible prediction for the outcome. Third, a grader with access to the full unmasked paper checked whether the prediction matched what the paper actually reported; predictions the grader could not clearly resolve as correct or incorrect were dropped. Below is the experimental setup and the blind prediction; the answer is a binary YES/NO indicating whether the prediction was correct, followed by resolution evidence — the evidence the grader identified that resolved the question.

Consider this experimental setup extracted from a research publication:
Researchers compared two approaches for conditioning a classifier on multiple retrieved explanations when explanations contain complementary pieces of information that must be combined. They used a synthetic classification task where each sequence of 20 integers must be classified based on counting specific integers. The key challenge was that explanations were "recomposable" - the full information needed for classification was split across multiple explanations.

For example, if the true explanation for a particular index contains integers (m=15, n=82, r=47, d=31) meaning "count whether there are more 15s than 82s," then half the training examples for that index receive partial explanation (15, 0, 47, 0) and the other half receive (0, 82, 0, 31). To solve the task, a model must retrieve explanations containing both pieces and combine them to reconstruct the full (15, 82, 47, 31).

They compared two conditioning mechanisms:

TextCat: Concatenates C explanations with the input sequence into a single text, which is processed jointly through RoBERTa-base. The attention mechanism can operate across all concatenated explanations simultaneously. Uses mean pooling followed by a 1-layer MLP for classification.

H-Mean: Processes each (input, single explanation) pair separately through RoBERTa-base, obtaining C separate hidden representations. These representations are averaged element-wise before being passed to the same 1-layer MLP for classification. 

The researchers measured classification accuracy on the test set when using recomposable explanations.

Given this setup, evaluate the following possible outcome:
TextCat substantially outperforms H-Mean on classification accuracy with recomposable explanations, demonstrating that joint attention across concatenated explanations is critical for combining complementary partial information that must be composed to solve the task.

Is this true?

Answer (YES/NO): YES